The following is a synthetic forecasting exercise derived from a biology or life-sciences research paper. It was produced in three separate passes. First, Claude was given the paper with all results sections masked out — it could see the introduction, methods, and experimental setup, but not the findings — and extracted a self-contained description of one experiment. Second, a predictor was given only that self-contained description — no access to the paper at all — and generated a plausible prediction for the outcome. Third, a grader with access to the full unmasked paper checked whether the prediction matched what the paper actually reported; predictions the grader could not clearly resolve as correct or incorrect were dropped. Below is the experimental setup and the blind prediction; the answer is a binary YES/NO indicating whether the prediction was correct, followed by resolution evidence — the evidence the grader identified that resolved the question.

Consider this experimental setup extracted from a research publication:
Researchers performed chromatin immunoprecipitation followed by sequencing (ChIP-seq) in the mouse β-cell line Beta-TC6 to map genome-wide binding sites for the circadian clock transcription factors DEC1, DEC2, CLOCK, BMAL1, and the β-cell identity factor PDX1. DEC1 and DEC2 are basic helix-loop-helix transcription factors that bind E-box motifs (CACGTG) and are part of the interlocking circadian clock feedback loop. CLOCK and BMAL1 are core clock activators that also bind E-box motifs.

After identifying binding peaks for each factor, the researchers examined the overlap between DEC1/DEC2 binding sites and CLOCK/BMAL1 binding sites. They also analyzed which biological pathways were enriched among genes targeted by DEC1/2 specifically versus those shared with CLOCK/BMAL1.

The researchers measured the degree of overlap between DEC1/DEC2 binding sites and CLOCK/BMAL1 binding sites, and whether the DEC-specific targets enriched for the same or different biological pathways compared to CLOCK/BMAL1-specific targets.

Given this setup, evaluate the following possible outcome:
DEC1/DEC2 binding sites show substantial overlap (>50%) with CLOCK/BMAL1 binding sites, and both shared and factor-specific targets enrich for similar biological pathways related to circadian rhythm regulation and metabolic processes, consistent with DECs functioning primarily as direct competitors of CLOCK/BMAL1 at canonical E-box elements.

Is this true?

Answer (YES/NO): NO